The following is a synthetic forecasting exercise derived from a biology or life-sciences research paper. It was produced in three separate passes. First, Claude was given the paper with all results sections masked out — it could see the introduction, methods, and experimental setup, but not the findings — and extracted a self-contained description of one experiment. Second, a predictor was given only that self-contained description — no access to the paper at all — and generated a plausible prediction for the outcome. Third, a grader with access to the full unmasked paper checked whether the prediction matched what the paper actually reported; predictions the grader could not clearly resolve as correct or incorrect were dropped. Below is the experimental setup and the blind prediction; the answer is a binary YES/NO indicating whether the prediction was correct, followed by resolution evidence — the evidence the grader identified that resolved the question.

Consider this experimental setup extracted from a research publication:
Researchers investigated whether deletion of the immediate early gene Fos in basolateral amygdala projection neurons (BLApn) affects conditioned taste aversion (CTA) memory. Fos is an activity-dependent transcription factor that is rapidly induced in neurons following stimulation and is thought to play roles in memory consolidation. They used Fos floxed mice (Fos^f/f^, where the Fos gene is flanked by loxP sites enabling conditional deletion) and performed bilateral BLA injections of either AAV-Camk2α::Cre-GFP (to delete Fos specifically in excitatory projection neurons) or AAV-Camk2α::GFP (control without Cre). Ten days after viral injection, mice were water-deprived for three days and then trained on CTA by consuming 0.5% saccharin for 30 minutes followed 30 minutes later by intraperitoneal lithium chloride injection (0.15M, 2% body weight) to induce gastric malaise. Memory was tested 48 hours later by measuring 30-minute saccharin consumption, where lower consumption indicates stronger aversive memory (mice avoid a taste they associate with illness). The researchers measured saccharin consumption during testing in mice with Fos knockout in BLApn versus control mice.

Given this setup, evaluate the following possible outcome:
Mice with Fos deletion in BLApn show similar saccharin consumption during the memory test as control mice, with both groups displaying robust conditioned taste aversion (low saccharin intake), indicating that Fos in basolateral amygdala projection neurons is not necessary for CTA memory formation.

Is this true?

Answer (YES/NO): NO